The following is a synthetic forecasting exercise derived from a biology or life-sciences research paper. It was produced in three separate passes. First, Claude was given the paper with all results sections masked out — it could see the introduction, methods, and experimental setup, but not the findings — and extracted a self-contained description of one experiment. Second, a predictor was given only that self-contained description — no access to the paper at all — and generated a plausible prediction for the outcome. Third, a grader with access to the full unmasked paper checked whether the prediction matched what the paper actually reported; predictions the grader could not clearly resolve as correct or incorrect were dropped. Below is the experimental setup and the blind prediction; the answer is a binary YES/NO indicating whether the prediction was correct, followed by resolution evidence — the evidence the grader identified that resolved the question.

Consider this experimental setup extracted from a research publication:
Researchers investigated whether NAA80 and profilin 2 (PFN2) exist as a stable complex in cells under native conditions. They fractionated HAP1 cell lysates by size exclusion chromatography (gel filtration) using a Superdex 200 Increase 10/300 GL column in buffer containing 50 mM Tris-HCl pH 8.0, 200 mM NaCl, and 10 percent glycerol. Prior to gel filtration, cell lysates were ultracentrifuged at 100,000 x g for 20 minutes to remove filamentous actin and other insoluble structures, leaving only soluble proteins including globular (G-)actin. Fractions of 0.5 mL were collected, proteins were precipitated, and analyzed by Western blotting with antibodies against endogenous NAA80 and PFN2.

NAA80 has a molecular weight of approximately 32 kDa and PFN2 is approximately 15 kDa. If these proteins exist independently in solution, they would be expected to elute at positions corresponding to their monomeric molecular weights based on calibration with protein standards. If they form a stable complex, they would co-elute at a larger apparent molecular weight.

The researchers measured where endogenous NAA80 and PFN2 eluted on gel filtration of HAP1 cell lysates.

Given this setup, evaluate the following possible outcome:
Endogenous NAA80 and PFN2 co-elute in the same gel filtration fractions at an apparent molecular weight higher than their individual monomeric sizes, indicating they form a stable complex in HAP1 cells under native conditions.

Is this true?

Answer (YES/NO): YES